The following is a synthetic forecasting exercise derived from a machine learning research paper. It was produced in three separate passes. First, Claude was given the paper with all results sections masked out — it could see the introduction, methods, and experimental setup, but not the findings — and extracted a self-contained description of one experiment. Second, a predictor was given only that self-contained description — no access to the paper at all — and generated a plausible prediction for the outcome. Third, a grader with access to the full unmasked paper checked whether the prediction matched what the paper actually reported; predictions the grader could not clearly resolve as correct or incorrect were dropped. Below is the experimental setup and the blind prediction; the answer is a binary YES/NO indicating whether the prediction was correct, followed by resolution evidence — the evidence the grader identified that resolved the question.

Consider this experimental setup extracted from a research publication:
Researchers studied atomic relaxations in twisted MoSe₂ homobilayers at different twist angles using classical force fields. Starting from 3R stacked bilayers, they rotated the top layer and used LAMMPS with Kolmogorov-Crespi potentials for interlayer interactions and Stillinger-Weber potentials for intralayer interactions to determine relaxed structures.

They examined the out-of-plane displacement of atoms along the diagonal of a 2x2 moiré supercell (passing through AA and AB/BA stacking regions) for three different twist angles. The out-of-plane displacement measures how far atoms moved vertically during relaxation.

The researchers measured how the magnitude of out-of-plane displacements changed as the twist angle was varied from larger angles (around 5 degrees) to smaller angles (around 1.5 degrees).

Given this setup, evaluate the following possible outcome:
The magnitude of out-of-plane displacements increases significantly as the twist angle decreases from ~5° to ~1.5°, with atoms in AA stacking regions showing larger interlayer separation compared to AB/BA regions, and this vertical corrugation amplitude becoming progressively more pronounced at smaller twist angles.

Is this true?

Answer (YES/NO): YES